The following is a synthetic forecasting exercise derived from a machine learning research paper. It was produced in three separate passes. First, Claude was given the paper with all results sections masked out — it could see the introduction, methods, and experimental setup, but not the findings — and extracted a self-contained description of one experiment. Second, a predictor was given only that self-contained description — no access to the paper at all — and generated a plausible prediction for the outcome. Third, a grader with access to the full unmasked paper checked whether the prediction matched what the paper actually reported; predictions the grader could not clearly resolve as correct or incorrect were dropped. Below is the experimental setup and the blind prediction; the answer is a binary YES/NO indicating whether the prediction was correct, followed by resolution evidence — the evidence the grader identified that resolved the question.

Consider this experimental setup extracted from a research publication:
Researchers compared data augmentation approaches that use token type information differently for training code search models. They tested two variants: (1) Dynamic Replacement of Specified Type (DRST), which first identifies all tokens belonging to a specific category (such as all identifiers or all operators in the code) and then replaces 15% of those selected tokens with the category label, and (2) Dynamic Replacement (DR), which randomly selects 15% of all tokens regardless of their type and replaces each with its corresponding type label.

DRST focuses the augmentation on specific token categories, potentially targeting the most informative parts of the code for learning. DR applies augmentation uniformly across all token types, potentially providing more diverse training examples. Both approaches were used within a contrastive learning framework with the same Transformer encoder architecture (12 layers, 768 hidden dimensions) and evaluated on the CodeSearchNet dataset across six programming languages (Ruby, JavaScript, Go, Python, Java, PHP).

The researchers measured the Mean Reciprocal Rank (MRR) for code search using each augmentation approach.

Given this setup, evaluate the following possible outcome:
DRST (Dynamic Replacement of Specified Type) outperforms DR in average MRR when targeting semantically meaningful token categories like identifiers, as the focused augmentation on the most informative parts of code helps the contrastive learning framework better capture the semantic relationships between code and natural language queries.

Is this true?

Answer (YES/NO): NO